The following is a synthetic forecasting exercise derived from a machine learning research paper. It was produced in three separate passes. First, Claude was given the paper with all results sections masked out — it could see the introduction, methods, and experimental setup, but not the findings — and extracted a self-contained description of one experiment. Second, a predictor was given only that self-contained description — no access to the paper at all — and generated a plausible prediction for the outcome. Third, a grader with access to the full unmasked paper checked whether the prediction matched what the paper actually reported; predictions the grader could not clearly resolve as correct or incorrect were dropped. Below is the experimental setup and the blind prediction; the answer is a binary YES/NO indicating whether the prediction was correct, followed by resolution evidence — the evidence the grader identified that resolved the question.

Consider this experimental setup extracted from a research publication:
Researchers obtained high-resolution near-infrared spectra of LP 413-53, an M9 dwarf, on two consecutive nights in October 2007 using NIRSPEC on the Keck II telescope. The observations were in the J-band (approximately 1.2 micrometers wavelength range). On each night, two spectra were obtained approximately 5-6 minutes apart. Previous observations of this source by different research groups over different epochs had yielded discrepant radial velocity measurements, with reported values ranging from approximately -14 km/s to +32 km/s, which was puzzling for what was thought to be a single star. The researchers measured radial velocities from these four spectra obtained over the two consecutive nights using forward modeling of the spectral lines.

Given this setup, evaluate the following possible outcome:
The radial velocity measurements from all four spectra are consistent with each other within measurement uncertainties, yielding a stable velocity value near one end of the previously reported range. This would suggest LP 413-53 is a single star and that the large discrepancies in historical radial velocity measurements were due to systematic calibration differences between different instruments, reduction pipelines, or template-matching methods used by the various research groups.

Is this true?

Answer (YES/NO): NO